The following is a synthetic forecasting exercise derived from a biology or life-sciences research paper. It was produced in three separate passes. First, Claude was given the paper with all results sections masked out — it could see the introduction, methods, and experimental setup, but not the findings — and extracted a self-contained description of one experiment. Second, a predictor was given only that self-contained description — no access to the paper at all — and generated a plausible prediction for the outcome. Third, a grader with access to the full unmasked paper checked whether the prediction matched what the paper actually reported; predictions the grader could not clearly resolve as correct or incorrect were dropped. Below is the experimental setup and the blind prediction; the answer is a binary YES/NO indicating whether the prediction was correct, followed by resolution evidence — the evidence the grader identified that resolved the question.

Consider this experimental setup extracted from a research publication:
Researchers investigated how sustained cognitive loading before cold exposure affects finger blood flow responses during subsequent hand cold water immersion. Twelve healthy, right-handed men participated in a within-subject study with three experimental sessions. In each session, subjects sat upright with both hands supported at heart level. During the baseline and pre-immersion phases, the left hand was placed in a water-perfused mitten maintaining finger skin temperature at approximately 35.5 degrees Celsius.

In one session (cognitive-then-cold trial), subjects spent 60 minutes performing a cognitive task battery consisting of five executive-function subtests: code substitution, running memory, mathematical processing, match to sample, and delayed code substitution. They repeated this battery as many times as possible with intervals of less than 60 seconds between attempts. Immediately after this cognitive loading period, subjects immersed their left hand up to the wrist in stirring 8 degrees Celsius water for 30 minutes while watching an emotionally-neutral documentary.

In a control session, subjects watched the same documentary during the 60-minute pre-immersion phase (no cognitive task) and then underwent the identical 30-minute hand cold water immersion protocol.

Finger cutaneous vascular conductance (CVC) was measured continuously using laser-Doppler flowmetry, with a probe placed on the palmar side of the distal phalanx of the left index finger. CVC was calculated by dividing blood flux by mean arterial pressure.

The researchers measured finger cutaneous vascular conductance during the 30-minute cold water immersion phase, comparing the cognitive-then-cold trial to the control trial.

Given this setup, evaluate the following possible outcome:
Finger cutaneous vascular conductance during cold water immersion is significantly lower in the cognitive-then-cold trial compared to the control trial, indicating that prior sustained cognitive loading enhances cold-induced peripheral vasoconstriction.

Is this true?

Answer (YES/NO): NO